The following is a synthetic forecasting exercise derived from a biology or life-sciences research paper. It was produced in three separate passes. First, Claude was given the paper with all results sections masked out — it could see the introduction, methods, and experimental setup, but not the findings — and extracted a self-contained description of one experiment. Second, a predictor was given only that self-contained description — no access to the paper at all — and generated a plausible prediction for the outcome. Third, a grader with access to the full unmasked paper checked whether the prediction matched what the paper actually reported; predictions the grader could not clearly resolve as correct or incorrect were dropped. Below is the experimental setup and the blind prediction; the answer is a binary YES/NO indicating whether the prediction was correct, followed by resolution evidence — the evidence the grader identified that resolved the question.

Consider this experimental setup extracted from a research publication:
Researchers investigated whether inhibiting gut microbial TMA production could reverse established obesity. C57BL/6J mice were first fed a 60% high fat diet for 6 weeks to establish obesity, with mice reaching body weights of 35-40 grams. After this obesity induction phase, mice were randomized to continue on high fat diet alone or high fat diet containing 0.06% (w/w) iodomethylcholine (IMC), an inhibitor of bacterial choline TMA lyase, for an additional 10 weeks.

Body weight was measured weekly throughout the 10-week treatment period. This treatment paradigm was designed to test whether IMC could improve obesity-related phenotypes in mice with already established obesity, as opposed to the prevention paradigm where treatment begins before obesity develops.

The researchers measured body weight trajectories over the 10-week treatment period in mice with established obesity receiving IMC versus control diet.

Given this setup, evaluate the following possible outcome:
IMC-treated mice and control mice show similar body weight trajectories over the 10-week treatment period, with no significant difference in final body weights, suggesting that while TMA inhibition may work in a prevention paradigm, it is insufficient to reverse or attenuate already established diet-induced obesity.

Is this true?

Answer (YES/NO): NO